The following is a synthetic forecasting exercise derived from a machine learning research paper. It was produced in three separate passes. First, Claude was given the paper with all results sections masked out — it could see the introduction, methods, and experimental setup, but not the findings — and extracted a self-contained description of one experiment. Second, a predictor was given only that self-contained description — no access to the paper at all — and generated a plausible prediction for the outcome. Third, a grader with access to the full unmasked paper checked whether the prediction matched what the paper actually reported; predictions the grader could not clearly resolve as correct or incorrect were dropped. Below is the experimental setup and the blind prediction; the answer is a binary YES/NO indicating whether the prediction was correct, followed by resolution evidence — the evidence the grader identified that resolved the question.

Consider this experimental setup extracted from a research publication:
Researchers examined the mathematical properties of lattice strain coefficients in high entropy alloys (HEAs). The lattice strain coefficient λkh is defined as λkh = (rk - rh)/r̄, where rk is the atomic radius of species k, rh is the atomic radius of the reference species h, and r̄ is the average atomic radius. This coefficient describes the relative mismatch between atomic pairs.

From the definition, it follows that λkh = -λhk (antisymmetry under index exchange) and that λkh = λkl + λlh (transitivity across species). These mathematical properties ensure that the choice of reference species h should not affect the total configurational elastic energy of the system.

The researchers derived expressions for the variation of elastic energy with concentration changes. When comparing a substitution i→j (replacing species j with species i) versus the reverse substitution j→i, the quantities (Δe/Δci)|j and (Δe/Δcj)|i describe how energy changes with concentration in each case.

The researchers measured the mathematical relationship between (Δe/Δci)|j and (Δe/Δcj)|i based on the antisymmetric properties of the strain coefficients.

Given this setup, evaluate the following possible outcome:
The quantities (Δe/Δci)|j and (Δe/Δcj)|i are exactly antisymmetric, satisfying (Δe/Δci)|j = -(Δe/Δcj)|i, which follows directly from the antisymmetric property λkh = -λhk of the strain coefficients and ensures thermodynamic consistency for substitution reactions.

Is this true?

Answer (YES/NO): YES